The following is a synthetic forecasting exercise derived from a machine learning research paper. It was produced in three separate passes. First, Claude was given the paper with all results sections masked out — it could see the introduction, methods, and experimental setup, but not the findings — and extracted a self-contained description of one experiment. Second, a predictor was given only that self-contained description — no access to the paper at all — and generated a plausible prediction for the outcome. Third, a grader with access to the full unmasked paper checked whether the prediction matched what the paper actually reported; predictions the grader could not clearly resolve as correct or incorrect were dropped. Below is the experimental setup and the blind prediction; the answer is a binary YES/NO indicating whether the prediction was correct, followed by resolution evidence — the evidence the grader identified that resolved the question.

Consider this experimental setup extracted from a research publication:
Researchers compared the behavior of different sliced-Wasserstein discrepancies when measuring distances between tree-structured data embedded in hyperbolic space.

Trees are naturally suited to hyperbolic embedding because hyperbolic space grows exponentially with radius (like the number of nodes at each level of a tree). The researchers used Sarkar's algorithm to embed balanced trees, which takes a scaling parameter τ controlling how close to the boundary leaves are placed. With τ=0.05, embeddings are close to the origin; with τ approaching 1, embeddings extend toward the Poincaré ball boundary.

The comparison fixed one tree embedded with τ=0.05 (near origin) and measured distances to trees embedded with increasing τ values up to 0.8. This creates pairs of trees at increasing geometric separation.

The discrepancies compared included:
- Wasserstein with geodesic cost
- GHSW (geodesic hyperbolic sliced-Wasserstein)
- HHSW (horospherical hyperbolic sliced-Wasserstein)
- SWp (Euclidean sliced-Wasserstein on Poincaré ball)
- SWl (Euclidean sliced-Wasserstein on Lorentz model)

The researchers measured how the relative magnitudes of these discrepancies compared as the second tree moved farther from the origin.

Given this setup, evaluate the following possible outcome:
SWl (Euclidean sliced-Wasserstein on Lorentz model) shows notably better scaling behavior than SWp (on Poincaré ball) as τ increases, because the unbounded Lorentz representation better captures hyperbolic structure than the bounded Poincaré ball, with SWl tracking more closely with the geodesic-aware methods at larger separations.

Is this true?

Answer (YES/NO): NO